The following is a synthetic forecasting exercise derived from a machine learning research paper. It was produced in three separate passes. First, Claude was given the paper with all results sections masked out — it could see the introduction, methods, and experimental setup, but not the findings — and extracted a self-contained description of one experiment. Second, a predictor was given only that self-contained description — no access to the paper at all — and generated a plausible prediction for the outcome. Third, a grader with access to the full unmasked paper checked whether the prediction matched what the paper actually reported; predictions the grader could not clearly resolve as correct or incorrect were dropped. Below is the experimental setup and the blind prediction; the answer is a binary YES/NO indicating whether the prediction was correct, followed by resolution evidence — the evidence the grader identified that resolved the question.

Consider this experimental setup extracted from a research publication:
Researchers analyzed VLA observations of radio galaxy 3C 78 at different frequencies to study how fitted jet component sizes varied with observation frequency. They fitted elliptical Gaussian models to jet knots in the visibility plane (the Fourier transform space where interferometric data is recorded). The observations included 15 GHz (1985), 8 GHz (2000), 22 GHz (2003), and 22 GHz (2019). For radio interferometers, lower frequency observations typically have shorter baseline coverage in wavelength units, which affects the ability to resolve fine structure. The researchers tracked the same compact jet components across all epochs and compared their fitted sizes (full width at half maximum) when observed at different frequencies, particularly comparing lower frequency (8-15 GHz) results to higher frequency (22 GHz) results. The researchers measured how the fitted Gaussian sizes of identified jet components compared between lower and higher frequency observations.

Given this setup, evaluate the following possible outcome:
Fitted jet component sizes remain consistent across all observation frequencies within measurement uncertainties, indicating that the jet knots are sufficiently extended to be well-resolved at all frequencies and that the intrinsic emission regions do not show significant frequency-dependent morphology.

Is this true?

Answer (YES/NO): NO